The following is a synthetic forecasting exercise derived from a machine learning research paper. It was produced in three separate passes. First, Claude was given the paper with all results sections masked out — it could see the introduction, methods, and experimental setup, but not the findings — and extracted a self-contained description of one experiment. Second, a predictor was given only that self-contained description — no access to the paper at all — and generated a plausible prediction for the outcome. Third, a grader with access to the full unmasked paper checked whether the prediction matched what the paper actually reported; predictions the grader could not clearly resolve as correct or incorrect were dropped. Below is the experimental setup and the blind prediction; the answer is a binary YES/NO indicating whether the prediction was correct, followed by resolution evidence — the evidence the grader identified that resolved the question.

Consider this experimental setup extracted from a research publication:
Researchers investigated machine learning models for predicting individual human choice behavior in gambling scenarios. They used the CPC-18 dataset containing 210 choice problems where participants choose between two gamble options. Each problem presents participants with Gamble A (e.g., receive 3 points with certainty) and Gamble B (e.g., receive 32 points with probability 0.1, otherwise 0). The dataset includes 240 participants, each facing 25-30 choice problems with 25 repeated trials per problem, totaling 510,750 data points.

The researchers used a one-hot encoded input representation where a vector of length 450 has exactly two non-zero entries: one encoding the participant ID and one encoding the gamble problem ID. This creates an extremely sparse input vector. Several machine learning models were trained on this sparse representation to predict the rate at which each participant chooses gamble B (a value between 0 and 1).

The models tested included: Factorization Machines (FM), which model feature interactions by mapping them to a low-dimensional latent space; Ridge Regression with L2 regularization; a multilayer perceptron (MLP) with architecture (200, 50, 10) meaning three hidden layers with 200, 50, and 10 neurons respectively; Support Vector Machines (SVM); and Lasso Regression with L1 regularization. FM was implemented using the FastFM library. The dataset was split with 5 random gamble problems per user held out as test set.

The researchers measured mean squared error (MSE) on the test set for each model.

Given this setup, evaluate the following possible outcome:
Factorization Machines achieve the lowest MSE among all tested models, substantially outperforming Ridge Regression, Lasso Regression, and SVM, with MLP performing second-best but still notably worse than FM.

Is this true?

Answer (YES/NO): NO